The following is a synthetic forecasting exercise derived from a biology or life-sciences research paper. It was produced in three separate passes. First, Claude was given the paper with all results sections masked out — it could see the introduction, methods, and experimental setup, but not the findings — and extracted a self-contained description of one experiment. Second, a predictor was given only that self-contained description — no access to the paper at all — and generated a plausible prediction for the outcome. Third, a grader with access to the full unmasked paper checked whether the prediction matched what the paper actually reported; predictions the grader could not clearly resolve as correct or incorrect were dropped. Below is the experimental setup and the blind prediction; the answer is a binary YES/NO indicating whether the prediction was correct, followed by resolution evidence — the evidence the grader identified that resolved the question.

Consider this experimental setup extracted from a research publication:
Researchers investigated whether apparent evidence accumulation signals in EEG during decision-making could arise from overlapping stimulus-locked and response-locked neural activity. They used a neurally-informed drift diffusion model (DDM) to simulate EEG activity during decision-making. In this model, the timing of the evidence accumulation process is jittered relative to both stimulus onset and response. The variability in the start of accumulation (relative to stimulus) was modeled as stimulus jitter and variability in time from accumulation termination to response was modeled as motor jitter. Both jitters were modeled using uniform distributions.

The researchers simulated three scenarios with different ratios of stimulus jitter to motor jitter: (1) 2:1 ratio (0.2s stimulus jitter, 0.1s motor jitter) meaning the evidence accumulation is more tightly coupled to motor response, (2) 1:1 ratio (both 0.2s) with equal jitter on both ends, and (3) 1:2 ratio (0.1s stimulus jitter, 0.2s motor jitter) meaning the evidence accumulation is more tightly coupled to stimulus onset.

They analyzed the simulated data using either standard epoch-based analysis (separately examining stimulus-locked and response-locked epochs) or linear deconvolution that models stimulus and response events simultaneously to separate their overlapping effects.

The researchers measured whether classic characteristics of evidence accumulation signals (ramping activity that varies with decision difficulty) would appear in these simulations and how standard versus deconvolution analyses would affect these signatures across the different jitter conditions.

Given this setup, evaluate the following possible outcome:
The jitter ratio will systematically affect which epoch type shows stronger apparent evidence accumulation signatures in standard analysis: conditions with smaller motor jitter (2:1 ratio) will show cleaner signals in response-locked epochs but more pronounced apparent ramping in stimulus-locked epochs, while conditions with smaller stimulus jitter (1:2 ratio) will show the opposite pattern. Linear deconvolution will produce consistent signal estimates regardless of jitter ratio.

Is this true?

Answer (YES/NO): NO